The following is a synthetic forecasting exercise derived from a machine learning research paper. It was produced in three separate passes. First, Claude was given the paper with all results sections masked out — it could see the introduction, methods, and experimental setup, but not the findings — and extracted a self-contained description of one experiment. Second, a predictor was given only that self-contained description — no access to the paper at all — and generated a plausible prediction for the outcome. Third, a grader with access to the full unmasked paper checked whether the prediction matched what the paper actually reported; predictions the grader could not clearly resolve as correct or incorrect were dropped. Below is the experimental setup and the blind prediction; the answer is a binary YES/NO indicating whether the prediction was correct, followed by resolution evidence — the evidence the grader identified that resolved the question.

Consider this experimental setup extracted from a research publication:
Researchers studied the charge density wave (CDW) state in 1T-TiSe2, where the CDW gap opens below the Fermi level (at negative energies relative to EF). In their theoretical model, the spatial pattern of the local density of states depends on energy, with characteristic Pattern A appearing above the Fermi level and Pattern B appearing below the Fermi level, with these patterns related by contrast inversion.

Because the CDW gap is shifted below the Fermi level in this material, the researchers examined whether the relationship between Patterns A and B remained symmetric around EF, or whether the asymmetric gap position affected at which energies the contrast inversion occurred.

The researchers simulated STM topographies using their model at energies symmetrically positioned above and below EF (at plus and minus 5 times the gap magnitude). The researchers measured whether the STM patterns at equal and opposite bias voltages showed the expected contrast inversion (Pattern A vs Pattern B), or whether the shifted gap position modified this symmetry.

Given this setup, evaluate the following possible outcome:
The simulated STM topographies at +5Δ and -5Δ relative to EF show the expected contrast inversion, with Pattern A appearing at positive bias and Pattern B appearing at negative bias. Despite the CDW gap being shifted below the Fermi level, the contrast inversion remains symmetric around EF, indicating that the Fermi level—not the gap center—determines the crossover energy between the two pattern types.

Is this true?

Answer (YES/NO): NO